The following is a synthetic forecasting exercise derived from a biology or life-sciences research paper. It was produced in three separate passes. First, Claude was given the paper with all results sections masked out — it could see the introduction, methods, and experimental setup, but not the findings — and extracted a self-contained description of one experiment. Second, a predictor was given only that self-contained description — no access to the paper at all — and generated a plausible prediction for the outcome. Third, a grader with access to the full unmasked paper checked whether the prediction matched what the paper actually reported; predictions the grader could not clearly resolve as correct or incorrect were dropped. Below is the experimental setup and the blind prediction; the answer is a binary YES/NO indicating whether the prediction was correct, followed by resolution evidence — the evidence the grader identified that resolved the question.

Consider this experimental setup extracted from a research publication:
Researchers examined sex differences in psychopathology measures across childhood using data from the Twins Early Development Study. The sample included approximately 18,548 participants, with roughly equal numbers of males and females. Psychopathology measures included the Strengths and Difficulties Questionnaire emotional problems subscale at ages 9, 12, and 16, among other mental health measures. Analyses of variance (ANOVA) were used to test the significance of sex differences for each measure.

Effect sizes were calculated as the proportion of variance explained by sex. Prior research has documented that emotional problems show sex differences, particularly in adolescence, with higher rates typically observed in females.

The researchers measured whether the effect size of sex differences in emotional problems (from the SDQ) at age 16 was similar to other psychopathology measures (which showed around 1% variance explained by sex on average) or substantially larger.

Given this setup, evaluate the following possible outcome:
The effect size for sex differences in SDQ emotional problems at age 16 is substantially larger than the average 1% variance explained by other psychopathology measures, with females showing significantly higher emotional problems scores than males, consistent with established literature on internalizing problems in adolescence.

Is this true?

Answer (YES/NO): NO